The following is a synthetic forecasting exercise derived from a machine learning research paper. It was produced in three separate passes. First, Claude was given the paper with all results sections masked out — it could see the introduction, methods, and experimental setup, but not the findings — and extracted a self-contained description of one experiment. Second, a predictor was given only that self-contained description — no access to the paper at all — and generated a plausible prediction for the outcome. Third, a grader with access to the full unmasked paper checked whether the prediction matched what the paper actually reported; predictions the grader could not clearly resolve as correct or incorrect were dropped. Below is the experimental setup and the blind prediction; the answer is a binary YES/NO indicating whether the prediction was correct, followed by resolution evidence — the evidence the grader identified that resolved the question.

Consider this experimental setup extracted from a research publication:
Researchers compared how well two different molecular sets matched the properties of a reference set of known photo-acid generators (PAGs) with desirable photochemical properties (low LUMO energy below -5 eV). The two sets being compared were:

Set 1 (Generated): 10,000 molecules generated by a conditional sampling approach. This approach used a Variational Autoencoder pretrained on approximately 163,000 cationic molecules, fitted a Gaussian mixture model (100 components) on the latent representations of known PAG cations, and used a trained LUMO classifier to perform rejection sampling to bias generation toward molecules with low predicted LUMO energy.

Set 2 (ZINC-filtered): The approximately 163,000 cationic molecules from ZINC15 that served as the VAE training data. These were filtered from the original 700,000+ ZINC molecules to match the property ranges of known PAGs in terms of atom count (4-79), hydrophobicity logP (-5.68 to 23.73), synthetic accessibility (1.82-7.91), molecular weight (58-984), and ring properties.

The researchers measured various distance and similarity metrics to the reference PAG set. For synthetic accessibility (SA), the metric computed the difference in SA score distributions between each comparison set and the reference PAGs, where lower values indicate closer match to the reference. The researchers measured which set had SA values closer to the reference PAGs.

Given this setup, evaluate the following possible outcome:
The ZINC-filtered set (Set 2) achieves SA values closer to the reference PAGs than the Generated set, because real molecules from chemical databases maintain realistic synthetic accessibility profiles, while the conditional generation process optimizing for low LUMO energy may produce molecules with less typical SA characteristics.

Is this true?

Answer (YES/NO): YES